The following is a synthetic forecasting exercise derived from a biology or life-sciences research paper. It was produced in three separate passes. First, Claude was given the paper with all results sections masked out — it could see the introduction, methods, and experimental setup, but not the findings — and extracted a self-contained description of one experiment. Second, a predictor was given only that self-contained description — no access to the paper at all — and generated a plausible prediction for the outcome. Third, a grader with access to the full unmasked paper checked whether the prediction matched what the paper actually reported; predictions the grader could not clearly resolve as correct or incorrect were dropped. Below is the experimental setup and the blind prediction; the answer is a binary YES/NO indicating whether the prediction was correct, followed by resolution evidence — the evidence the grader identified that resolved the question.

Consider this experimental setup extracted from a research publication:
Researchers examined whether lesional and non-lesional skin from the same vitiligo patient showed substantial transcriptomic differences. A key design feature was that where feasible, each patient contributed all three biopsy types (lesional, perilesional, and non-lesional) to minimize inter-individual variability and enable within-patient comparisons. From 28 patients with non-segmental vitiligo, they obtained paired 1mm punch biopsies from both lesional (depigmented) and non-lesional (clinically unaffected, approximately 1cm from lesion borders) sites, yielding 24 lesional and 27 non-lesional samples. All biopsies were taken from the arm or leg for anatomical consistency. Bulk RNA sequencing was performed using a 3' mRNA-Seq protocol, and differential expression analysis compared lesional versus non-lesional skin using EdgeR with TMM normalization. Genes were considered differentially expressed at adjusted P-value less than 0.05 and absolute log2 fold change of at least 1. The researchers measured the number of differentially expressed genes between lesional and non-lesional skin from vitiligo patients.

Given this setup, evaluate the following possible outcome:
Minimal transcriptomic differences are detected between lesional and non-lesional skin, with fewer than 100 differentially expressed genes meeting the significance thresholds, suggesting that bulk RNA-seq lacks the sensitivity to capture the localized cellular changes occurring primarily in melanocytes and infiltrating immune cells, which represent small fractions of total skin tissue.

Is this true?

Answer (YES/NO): NO